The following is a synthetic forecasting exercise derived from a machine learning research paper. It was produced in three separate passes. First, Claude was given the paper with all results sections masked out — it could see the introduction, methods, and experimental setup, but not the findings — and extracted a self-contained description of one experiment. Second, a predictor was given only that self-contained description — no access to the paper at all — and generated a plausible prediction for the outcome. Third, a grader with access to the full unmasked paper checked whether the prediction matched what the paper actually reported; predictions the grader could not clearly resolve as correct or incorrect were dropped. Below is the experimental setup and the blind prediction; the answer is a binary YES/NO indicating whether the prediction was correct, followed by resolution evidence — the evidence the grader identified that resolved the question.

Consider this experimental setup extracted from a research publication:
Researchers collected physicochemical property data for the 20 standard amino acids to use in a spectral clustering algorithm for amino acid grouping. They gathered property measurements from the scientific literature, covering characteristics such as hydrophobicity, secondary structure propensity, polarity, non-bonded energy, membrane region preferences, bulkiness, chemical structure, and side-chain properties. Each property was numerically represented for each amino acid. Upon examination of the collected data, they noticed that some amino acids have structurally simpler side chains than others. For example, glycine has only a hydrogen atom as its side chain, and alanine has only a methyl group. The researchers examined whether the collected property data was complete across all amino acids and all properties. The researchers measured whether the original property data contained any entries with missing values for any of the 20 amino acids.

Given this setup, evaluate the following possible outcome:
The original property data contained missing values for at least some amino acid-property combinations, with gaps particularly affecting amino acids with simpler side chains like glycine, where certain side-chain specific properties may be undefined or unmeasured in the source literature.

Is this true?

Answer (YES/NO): YES